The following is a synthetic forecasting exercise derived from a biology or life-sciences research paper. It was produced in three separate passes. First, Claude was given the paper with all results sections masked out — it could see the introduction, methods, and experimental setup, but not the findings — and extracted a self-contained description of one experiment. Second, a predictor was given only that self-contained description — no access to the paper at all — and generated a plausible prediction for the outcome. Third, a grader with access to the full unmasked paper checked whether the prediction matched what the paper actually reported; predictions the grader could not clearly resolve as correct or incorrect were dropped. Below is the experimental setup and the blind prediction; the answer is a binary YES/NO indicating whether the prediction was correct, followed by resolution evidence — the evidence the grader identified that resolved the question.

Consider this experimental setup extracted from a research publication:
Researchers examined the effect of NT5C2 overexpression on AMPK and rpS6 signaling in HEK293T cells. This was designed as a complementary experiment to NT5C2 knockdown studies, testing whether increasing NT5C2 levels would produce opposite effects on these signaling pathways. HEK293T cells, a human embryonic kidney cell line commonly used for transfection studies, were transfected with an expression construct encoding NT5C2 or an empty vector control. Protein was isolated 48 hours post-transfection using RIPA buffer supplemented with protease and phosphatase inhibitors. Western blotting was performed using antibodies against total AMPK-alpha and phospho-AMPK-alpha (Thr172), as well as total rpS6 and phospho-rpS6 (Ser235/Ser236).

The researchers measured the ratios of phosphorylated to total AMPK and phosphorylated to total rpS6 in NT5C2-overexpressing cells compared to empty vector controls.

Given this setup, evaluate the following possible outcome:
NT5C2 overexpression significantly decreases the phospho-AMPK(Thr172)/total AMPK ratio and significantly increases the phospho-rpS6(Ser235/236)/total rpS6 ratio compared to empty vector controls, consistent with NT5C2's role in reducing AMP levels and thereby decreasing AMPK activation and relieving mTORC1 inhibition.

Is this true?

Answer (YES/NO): YES